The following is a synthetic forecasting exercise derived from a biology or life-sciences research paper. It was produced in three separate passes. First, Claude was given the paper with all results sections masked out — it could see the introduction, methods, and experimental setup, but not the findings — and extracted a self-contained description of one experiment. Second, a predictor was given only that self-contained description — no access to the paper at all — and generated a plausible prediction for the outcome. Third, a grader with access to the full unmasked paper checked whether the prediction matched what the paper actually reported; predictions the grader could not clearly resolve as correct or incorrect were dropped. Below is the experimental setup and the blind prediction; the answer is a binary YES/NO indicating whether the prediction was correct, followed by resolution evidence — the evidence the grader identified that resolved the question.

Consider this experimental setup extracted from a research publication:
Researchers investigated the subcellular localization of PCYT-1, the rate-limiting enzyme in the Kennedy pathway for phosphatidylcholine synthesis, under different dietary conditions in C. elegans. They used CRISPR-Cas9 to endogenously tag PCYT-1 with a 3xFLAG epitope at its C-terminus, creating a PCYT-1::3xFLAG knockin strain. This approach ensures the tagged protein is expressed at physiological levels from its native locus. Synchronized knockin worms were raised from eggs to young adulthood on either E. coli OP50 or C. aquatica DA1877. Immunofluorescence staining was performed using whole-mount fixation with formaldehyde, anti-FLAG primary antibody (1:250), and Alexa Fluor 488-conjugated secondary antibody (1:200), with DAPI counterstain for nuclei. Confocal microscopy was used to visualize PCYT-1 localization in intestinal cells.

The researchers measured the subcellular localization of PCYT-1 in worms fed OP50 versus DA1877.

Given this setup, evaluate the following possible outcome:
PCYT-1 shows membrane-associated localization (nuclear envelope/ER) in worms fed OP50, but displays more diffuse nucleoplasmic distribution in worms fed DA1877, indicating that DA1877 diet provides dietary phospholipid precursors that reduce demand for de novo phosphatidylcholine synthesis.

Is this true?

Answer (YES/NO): NO